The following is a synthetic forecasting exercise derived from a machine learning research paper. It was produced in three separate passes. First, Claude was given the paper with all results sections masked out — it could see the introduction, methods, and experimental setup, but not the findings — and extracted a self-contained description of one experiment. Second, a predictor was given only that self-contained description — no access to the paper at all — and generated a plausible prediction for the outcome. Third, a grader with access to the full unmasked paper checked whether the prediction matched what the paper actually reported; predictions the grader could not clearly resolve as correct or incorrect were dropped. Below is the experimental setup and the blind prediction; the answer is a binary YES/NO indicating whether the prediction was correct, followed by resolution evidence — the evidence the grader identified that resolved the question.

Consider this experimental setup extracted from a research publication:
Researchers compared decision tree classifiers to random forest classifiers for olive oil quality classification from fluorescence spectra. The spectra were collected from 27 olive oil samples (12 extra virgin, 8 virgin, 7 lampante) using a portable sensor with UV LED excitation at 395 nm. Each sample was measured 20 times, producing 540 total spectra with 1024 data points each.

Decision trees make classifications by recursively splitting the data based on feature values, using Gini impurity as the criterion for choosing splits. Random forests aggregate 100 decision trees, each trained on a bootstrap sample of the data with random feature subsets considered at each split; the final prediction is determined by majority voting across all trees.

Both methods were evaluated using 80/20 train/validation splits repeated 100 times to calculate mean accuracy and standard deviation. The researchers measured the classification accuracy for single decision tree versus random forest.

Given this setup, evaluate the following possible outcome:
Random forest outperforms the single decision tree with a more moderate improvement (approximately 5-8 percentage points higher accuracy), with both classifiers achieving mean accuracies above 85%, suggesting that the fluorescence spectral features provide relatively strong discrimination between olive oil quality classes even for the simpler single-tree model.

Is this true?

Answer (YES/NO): NO